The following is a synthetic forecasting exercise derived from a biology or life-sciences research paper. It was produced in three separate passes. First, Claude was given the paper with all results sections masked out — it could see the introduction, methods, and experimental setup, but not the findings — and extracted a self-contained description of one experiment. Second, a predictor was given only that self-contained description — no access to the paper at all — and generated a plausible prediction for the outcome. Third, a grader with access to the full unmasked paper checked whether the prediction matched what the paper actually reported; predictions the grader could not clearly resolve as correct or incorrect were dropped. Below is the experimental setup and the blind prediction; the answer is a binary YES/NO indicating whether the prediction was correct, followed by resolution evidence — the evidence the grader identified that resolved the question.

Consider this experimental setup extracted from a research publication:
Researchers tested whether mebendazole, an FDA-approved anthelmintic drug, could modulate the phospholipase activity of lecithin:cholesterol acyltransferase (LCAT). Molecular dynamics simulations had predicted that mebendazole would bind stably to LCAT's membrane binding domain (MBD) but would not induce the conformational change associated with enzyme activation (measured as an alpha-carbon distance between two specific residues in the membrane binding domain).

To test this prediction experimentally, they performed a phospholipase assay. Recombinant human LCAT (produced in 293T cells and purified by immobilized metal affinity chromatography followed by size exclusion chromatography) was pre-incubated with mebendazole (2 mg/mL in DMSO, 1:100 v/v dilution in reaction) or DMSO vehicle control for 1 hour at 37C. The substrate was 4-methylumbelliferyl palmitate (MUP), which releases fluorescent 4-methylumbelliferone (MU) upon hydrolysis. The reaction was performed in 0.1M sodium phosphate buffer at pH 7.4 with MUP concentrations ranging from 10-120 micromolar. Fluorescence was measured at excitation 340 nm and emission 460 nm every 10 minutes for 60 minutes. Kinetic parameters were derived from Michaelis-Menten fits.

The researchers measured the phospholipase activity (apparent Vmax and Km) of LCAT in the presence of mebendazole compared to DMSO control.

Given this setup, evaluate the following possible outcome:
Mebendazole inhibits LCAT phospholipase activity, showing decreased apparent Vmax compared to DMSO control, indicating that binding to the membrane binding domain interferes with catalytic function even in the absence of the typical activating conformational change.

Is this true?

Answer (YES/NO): NO